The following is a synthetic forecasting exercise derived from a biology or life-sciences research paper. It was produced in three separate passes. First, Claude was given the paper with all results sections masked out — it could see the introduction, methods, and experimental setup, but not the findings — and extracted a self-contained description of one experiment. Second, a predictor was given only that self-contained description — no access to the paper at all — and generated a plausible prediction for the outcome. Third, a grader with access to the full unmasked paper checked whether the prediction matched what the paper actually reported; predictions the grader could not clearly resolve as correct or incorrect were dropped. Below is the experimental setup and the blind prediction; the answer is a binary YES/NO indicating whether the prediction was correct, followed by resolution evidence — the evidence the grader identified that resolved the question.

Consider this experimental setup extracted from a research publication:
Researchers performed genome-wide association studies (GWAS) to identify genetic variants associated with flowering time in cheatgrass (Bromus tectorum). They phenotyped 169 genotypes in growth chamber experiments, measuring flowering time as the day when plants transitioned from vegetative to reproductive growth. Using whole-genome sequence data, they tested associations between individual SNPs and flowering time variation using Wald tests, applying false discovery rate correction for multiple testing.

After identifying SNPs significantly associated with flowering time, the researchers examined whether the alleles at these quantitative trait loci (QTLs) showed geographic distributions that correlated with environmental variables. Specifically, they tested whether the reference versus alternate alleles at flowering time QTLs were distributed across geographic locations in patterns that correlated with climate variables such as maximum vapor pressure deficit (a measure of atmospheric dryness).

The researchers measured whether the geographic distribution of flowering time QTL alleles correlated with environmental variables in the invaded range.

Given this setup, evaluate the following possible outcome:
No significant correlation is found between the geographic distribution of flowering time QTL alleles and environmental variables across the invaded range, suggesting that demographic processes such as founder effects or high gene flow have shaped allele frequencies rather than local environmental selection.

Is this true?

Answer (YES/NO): NO